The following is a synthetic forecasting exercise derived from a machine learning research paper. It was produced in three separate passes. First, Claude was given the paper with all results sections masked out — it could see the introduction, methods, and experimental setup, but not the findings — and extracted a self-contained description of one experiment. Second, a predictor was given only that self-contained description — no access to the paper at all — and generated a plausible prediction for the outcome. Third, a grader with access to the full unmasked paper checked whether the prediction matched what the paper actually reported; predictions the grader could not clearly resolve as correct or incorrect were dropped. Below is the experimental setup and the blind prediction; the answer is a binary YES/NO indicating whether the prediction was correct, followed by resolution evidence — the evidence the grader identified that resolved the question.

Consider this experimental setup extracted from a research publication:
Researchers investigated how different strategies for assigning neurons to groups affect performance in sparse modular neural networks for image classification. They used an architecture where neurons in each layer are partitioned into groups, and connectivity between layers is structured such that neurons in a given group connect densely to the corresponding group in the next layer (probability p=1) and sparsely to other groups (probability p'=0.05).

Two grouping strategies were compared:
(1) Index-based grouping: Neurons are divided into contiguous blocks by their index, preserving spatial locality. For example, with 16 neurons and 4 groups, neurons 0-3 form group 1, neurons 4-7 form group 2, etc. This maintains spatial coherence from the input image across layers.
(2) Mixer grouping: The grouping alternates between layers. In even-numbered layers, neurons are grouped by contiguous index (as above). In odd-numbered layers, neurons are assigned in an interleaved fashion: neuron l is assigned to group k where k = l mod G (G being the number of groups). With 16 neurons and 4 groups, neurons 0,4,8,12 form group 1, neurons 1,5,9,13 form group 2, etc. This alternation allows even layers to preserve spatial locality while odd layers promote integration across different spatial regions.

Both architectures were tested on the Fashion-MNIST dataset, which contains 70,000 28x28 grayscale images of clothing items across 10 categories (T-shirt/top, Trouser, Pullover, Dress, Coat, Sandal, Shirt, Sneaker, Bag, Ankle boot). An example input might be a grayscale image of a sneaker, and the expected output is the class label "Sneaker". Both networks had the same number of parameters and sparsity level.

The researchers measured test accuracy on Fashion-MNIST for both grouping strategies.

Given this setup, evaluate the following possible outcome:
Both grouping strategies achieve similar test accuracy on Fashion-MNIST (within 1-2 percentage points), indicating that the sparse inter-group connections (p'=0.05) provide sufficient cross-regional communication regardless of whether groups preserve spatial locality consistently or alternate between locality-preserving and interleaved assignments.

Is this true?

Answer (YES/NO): NO